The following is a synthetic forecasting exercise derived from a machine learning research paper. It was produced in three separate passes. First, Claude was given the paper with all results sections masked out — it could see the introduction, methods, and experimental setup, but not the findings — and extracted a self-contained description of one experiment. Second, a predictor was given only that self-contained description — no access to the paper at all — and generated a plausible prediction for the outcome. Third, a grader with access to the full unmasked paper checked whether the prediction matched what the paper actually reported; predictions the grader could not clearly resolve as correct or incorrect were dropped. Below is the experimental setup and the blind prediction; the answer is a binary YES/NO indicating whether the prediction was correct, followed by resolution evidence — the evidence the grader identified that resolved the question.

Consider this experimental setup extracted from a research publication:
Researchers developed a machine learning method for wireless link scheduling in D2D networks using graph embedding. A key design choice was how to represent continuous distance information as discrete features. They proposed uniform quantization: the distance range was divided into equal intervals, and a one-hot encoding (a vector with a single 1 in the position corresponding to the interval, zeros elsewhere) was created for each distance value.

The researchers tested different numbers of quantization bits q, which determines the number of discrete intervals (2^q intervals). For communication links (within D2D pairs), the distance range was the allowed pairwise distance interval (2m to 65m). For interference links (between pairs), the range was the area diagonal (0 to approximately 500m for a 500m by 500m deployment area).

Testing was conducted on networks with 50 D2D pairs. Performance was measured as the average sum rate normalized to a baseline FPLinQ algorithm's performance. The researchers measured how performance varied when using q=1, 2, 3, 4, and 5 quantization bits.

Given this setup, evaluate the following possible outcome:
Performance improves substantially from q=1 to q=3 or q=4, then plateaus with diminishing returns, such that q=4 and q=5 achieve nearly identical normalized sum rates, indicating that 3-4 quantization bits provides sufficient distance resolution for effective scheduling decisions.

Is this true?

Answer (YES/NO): YES